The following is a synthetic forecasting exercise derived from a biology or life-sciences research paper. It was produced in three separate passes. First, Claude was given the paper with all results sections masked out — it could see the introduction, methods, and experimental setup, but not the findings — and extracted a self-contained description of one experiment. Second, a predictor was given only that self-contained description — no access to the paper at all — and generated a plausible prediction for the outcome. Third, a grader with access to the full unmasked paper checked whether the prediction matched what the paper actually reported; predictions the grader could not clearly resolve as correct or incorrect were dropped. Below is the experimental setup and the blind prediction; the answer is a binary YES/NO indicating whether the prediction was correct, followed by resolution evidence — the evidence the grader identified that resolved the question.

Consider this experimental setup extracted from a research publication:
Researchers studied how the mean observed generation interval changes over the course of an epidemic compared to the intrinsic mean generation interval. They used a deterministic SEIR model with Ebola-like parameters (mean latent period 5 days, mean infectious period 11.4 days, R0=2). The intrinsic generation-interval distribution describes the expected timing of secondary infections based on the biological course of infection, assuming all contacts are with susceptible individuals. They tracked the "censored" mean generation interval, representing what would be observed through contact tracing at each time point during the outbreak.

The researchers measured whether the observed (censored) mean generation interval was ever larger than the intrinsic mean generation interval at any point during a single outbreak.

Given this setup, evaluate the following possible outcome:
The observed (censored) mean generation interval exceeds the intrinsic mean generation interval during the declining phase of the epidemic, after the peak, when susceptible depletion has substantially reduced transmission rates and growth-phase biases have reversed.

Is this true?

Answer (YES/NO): NO